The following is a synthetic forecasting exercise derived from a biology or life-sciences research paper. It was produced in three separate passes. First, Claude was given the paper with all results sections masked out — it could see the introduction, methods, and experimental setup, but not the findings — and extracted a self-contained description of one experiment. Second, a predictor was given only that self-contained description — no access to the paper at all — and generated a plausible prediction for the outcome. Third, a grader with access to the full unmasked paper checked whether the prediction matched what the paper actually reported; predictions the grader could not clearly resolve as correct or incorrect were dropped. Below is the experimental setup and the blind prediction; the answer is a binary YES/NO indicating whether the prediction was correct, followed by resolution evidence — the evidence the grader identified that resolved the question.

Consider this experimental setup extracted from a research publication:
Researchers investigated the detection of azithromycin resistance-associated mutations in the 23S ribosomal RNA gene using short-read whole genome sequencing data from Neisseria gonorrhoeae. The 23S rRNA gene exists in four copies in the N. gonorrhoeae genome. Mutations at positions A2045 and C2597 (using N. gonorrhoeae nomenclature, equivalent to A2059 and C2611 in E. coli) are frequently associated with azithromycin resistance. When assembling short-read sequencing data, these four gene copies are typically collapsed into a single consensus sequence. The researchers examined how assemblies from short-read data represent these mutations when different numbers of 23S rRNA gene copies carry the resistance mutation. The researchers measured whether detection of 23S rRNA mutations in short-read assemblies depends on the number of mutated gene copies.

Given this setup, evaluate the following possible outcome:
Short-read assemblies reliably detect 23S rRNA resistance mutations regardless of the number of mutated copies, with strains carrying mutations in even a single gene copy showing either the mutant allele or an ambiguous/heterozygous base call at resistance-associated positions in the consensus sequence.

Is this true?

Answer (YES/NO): NO